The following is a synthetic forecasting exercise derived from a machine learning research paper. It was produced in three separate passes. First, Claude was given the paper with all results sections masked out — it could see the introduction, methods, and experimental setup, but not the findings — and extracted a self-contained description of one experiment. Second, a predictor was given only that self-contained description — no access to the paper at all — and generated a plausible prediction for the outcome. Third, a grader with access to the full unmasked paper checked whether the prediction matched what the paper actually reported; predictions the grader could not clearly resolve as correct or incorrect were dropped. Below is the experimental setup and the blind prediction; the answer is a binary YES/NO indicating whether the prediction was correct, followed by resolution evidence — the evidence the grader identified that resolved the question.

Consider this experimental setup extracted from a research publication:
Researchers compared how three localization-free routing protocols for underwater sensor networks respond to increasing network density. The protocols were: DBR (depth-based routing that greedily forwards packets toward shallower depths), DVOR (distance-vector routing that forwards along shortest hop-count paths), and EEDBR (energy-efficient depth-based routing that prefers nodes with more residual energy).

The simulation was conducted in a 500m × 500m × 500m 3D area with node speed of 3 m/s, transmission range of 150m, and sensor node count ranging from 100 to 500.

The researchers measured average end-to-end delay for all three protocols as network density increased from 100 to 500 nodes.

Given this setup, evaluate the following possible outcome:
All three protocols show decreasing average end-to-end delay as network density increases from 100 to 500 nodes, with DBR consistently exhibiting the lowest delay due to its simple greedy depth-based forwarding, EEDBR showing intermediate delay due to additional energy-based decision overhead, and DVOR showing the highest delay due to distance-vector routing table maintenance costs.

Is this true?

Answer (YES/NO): NO